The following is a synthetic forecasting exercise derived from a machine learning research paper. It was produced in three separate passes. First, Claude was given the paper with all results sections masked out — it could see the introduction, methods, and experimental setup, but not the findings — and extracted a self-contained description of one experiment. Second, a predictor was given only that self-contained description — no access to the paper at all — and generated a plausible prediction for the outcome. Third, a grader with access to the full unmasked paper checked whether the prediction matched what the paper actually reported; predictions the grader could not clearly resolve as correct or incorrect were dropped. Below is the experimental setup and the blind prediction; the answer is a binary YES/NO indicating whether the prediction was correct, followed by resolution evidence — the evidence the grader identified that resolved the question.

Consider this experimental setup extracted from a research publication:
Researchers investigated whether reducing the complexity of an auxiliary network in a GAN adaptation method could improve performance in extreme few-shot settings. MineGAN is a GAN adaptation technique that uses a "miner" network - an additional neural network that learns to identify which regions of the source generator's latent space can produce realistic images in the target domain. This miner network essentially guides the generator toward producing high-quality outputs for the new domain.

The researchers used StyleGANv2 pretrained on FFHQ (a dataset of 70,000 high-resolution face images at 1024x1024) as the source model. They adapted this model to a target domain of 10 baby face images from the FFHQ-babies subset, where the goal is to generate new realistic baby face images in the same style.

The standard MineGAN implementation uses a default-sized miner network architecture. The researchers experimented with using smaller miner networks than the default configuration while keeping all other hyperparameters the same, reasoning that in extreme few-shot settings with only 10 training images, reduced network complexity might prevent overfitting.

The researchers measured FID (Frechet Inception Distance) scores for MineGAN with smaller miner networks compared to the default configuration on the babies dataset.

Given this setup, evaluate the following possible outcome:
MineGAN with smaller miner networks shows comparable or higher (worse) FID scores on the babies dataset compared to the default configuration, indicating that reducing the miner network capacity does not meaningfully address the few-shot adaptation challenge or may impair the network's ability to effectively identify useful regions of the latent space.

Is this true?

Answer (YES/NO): YES